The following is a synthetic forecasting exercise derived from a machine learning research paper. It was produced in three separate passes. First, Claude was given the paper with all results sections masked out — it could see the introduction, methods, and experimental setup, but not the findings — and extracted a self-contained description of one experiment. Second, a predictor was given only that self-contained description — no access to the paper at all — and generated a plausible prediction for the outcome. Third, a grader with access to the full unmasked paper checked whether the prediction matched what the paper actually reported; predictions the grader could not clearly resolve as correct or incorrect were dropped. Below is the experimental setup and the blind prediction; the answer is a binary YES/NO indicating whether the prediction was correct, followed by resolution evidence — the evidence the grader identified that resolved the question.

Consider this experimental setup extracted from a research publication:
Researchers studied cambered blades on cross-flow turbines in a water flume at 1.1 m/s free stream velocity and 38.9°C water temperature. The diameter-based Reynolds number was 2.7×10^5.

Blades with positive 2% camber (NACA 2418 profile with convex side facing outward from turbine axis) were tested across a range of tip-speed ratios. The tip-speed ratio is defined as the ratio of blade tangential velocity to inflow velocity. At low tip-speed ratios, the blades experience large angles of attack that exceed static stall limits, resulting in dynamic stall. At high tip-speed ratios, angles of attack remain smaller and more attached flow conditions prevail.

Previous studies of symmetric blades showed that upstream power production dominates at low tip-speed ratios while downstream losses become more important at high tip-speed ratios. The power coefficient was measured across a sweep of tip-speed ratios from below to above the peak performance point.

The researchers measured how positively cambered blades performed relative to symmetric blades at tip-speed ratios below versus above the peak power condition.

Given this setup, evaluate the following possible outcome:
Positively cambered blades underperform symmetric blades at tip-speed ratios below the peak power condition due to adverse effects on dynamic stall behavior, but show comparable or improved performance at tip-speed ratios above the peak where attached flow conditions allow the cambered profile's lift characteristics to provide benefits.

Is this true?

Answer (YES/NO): NO